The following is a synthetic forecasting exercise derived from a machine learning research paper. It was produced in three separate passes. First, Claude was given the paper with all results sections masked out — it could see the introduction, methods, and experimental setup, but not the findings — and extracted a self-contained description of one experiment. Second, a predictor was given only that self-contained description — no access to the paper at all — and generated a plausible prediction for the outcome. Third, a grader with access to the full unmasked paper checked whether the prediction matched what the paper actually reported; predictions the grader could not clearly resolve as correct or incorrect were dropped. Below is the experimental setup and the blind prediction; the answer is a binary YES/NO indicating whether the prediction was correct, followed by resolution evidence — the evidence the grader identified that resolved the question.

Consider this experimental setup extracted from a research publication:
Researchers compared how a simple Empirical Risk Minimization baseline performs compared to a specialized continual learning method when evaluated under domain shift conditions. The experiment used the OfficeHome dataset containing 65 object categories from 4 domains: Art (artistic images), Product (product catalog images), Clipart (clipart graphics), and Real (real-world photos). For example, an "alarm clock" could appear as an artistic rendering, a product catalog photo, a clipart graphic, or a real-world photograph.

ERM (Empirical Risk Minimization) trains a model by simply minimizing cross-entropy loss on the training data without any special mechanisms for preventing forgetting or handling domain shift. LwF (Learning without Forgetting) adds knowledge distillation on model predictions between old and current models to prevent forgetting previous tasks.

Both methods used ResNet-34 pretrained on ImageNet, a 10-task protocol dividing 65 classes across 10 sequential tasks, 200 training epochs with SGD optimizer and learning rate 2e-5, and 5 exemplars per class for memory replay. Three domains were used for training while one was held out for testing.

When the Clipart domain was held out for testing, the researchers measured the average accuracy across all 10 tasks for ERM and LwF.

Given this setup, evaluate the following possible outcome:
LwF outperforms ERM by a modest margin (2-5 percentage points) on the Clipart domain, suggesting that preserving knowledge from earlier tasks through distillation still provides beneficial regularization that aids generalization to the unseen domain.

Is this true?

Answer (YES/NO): NO